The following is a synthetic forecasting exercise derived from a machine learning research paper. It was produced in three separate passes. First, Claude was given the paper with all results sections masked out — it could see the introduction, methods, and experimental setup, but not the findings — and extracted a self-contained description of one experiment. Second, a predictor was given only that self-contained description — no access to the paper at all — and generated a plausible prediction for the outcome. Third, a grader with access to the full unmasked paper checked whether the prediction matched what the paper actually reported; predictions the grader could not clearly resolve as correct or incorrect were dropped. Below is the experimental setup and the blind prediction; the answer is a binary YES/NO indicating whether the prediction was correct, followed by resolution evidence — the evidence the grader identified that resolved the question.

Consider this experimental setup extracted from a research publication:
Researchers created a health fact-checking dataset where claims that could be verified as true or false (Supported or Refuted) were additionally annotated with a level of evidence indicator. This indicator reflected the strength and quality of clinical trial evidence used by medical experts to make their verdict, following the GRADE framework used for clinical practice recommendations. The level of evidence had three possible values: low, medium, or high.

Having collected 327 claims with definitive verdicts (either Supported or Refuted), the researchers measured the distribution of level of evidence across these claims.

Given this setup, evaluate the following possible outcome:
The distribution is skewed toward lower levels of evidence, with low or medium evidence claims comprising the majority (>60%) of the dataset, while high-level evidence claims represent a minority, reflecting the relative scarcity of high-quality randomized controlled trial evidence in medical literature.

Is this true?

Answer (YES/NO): YES